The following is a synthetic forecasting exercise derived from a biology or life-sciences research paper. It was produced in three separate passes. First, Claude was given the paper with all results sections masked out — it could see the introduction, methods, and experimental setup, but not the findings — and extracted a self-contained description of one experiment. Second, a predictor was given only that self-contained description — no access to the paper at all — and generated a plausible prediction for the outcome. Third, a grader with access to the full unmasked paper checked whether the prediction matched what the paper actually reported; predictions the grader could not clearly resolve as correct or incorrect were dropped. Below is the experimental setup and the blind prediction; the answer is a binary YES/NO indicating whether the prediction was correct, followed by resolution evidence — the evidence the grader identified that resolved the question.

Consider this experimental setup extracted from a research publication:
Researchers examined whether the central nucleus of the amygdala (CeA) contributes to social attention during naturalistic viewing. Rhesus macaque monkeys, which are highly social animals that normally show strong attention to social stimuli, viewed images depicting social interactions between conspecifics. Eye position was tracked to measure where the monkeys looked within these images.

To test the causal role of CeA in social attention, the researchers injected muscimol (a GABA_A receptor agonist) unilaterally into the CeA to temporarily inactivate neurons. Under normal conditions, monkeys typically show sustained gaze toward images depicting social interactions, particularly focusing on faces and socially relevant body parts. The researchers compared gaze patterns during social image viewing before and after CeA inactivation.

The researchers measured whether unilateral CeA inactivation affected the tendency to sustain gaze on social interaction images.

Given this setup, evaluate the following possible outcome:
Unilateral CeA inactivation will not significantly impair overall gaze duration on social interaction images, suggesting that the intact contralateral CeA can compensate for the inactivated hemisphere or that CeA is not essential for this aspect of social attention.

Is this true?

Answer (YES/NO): NO